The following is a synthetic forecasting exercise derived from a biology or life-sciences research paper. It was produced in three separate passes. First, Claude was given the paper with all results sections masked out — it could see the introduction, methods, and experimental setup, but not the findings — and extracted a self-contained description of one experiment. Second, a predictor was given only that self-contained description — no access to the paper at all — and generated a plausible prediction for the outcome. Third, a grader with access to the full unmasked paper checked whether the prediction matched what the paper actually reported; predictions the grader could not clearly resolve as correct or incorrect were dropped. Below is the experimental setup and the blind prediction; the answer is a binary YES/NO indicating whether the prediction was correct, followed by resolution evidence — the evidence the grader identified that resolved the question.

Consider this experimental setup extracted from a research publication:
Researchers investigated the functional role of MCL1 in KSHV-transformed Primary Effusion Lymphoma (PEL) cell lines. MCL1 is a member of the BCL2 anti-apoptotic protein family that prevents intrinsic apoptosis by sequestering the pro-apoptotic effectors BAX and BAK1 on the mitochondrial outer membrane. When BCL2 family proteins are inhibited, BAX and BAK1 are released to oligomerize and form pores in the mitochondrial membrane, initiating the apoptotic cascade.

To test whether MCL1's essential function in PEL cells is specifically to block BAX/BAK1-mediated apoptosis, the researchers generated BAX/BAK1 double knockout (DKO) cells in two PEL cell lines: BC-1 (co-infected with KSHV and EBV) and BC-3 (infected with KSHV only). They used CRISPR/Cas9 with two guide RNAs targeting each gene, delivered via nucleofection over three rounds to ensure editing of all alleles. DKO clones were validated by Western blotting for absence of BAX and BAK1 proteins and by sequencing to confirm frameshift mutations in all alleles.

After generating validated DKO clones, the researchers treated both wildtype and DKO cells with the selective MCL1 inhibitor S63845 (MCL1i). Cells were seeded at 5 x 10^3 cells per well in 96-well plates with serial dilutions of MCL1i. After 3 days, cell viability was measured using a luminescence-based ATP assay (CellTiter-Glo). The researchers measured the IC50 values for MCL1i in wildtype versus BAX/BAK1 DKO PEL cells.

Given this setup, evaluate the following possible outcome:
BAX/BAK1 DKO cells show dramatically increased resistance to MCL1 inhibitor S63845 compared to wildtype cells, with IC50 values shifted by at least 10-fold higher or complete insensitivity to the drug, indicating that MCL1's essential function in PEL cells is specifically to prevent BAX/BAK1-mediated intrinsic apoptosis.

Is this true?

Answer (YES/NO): YES